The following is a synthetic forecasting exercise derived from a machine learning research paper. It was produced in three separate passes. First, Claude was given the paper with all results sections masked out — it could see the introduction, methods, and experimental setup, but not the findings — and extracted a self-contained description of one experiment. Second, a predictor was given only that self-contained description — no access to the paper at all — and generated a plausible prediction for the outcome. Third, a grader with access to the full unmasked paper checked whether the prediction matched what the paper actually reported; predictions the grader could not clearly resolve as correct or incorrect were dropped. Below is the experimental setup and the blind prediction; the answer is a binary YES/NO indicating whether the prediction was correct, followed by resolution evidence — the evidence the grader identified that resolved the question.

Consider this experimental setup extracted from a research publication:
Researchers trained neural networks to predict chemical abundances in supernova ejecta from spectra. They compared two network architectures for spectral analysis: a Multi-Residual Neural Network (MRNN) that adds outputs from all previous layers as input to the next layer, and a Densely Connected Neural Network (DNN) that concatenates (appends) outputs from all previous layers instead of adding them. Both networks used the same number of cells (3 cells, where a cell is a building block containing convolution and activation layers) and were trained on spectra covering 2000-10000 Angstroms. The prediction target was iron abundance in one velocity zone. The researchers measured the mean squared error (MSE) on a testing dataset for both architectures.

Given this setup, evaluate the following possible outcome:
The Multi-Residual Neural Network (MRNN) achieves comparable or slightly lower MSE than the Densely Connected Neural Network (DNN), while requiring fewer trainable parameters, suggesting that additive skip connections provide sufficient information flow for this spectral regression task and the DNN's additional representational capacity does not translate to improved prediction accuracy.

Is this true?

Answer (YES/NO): YES